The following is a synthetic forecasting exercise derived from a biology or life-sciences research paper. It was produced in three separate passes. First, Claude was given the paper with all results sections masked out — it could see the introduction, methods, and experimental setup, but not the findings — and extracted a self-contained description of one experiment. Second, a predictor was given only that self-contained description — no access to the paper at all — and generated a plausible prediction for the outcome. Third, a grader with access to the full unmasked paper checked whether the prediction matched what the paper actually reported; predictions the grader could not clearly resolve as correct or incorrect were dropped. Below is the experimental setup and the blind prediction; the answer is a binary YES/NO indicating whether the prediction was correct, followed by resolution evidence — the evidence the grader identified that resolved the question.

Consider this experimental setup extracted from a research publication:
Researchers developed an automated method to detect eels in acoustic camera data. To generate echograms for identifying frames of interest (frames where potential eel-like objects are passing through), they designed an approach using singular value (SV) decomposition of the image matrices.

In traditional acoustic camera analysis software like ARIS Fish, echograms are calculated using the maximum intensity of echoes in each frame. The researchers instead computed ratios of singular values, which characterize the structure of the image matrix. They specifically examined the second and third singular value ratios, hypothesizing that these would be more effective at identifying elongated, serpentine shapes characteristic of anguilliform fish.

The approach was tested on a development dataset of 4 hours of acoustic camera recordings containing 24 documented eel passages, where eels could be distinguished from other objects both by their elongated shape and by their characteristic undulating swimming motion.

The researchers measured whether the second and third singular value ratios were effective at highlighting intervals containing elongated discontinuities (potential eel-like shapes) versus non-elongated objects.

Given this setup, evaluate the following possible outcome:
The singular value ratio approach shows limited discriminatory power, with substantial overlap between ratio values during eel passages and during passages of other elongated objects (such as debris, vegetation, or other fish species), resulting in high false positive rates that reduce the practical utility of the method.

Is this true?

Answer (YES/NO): NO